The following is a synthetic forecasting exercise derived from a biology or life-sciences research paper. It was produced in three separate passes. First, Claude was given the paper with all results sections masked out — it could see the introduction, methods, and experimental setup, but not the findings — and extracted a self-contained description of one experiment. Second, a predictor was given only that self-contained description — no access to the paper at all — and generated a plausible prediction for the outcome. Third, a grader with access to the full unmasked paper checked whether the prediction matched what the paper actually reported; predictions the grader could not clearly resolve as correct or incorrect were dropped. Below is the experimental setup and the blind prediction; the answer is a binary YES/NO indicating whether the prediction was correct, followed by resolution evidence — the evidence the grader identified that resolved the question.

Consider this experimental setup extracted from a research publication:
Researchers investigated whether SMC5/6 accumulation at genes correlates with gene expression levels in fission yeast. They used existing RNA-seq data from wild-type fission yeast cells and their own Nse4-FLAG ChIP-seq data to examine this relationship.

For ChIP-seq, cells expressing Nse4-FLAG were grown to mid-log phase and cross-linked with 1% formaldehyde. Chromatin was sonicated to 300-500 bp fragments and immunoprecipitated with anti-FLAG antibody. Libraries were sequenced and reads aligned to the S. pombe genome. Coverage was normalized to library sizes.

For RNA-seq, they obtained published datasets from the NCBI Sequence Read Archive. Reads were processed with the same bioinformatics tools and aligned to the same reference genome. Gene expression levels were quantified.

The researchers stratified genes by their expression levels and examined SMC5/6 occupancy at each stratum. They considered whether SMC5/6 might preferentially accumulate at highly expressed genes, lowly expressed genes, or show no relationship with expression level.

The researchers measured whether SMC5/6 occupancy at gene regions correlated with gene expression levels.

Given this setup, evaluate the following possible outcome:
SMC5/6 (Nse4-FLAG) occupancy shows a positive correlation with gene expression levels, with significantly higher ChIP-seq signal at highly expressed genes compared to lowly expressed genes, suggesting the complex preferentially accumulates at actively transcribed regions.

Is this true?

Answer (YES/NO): YES